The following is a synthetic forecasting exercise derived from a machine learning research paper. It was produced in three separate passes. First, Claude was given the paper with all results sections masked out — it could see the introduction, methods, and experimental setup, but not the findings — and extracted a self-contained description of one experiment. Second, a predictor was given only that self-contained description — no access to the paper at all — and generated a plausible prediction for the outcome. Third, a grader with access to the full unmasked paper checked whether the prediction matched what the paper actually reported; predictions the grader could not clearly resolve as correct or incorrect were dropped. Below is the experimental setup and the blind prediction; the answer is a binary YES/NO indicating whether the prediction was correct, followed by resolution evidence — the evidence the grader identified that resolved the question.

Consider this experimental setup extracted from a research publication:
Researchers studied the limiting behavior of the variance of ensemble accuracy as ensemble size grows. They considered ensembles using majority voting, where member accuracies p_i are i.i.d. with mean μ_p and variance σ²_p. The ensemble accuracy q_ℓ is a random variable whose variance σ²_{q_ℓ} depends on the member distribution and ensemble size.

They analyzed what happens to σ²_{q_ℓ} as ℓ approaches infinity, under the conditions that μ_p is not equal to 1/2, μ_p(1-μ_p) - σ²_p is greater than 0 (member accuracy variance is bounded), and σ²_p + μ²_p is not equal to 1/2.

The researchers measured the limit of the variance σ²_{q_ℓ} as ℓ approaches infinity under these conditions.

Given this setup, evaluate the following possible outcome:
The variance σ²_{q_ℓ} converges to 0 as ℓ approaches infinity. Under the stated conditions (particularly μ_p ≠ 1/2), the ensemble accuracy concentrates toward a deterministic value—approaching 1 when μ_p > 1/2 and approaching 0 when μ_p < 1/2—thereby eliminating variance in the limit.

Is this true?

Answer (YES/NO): YES